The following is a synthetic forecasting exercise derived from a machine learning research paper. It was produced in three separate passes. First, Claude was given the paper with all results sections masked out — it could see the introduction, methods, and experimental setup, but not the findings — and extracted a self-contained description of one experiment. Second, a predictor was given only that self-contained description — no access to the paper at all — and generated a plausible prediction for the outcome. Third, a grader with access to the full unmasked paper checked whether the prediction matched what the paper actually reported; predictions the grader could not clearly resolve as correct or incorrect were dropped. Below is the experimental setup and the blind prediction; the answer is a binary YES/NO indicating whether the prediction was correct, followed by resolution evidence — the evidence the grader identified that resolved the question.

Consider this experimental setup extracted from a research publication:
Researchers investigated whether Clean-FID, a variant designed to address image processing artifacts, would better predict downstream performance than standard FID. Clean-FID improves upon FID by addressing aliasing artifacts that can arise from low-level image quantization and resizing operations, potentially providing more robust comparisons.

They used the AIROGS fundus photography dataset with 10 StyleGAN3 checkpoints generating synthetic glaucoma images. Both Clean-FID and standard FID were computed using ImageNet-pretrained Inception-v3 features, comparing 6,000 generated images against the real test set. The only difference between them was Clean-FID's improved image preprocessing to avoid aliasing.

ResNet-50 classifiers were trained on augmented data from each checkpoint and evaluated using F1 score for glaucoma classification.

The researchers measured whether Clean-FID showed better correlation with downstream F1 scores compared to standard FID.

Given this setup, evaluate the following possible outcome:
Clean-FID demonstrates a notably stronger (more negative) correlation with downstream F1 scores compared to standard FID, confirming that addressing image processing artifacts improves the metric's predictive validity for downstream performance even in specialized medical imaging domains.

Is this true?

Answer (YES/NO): NO